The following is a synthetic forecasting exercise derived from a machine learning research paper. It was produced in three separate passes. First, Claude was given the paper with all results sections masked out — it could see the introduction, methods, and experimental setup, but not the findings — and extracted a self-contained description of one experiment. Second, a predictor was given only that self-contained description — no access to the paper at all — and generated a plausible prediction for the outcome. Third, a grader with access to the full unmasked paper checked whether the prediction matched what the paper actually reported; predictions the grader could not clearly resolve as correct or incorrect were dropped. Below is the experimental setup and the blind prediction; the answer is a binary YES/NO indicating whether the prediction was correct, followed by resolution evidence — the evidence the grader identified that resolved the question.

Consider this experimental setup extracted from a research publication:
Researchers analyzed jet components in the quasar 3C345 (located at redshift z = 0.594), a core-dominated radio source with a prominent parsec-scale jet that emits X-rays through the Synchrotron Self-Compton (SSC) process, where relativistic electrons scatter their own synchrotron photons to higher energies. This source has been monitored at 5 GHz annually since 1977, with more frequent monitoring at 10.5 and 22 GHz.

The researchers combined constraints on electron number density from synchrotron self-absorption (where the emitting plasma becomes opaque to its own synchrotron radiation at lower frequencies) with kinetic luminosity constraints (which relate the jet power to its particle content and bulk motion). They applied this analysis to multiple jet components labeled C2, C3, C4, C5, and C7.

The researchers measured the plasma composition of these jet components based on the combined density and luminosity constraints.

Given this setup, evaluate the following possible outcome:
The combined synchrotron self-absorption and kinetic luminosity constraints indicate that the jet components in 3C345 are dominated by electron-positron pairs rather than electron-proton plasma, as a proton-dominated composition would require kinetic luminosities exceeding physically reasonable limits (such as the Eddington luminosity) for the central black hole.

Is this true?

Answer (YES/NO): YES